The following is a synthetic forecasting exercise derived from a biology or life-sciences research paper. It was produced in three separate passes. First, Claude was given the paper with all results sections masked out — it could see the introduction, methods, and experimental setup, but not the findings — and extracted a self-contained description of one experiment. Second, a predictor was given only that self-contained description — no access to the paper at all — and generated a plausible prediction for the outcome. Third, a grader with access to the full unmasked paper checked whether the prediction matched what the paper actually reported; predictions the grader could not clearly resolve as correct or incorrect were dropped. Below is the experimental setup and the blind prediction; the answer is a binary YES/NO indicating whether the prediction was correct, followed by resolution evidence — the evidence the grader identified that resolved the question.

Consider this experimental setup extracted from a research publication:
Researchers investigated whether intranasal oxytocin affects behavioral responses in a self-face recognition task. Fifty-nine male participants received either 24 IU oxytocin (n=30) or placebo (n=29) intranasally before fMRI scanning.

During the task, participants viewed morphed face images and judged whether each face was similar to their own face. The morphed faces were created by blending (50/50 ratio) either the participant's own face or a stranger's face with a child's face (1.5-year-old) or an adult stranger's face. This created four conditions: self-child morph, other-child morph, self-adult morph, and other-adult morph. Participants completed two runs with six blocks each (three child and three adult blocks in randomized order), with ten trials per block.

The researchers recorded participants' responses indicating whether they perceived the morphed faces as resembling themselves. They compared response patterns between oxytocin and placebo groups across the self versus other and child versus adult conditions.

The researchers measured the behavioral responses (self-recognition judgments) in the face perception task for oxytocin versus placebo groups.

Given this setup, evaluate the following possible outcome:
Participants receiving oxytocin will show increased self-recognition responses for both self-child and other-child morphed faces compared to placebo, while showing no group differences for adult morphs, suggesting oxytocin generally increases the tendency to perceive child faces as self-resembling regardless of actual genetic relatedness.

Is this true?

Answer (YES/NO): NO